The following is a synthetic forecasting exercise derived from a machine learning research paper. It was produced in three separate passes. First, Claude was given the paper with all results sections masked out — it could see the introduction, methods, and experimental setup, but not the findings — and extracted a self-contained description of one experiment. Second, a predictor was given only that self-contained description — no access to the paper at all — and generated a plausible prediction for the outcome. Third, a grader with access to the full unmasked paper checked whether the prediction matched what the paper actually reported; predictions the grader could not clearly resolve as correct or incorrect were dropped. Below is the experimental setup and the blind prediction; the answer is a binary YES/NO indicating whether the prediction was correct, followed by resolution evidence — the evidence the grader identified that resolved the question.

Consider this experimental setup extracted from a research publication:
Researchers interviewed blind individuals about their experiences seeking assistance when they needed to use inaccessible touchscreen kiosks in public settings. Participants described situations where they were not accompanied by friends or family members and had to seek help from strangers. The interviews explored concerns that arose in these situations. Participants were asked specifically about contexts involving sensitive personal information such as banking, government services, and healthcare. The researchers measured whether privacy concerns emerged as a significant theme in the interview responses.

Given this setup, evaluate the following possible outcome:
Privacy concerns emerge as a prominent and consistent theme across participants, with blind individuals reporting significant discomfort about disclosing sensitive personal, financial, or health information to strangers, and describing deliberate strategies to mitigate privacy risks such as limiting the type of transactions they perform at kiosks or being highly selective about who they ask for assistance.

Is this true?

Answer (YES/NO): NO